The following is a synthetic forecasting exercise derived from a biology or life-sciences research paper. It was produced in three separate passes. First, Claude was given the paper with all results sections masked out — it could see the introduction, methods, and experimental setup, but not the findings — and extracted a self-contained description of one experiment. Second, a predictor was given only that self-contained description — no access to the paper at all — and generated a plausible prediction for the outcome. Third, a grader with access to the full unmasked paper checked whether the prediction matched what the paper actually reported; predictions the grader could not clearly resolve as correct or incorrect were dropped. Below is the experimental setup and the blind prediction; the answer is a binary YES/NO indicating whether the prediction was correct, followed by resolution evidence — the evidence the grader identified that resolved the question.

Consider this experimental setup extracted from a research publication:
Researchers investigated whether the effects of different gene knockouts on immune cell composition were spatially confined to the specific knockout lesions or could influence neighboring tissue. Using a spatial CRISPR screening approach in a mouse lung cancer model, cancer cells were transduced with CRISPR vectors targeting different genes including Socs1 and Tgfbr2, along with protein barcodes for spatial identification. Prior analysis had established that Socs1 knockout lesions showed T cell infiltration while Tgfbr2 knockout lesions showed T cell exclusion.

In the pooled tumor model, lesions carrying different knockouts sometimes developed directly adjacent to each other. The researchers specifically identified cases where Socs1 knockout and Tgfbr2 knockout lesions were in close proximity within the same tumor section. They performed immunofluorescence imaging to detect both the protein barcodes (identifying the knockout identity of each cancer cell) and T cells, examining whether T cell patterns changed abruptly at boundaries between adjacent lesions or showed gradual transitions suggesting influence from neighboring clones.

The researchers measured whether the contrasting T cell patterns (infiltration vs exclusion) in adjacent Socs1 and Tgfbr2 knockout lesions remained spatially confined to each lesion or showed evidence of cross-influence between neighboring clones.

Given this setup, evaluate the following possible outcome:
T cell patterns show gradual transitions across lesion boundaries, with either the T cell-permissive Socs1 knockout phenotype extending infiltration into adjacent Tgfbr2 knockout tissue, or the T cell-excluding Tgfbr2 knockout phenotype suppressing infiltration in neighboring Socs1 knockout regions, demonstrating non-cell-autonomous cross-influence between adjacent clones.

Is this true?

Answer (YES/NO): NO